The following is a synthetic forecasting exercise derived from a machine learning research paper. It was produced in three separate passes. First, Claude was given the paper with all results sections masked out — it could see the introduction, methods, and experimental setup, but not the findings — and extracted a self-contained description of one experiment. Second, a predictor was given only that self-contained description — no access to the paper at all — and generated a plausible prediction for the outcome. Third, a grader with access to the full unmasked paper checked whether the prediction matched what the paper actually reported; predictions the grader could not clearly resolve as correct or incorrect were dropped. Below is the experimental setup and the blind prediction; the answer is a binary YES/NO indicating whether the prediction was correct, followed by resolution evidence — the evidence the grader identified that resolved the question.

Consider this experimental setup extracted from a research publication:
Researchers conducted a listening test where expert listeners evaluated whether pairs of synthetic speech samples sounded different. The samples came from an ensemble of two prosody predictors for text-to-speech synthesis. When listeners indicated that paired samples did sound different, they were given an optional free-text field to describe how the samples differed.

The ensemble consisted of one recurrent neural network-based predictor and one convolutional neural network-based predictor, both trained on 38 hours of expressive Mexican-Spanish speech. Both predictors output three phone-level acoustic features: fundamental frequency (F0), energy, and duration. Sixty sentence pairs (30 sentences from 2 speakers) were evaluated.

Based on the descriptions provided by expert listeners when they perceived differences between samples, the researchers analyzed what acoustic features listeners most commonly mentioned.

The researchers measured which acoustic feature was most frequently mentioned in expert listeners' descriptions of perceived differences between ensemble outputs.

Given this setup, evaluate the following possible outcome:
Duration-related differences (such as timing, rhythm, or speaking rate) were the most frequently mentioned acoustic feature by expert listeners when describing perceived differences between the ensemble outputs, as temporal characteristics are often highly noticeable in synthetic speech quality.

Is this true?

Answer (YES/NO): NO